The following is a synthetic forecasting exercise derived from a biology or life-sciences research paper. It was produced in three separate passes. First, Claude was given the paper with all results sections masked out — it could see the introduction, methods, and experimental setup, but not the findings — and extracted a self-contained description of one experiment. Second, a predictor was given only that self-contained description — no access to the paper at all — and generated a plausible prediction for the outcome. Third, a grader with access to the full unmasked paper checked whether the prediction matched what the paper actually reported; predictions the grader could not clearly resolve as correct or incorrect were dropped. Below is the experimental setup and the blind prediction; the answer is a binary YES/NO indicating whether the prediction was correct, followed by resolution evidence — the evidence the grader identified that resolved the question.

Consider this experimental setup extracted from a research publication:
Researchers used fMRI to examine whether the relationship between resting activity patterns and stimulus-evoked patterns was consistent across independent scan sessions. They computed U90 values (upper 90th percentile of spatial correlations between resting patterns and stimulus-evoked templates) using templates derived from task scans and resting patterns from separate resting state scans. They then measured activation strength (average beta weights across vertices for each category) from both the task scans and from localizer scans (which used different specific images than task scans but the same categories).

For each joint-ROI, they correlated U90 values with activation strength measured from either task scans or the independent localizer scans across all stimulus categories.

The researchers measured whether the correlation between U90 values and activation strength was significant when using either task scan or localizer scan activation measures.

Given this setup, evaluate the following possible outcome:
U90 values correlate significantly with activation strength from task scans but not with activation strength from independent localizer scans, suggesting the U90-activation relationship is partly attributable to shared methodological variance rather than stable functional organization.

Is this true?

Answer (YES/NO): NO